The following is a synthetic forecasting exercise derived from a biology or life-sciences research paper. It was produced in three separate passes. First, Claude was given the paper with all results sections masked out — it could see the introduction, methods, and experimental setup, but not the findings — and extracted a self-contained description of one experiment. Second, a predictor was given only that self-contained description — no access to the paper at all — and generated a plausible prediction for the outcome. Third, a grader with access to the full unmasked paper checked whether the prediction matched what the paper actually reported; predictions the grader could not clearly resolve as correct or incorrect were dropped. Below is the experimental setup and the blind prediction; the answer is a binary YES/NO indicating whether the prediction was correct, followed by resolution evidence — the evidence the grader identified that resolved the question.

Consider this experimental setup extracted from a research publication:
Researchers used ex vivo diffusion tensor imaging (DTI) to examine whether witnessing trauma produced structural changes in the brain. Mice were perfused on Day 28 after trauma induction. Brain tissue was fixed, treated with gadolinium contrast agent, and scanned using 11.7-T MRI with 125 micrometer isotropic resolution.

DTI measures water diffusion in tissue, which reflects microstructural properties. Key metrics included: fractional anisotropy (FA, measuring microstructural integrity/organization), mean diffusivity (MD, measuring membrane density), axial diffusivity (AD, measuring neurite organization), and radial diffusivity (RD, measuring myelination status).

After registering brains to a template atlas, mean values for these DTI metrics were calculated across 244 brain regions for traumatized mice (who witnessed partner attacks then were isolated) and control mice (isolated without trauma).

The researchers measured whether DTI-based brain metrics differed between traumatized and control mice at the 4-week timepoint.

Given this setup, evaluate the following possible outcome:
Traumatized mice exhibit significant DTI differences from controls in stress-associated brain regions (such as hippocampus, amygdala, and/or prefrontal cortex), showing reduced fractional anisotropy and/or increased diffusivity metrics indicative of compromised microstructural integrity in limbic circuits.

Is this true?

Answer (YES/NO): NO